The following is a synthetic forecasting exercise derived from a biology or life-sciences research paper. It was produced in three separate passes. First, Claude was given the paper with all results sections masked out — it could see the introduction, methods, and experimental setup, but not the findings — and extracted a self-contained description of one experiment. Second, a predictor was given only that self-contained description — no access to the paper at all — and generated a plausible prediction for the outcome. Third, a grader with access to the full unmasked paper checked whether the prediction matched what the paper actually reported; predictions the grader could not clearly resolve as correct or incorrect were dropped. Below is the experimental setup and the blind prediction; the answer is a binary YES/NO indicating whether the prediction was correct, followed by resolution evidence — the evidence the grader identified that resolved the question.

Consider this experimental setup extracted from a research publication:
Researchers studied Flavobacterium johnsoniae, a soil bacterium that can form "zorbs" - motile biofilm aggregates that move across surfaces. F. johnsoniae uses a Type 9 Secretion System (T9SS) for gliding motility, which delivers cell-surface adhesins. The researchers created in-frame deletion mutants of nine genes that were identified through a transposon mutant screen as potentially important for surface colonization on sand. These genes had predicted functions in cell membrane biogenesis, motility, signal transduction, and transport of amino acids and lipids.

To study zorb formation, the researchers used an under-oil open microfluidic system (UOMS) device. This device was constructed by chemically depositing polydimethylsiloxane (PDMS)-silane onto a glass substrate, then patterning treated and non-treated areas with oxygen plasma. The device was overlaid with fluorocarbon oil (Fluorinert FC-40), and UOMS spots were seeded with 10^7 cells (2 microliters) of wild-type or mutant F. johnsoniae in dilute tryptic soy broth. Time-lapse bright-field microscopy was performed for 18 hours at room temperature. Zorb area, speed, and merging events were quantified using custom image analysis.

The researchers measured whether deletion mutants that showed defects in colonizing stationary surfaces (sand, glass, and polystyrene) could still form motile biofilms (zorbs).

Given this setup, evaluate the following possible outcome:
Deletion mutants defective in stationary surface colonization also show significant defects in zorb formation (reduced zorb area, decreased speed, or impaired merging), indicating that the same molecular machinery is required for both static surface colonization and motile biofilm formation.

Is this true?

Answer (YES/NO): YES